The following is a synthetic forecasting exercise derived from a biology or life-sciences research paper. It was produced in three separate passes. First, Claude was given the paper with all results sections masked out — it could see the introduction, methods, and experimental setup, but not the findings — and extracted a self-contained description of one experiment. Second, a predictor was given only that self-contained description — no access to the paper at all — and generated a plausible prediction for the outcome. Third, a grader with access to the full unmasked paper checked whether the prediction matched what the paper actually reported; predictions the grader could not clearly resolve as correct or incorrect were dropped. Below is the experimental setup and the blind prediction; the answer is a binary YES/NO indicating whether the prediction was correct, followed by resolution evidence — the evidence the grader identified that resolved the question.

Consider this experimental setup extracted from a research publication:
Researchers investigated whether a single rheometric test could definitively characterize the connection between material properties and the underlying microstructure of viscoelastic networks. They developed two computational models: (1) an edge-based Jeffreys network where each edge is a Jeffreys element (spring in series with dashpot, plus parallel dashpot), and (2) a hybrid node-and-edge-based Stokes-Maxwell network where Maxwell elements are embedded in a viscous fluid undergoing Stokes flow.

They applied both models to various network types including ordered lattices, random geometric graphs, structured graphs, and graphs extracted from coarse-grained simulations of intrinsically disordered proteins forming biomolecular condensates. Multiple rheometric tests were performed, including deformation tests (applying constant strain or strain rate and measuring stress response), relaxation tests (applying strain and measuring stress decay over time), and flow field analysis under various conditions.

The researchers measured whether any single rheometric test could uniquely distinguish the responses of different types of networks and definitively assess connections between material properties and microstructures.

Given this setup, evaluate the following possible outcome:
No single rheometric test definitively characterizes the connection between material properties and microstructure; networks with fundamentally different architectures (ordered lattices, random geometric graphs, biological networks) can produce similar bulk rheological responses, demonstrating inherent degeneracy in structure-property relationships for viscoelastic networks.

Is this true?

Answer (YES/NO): YES